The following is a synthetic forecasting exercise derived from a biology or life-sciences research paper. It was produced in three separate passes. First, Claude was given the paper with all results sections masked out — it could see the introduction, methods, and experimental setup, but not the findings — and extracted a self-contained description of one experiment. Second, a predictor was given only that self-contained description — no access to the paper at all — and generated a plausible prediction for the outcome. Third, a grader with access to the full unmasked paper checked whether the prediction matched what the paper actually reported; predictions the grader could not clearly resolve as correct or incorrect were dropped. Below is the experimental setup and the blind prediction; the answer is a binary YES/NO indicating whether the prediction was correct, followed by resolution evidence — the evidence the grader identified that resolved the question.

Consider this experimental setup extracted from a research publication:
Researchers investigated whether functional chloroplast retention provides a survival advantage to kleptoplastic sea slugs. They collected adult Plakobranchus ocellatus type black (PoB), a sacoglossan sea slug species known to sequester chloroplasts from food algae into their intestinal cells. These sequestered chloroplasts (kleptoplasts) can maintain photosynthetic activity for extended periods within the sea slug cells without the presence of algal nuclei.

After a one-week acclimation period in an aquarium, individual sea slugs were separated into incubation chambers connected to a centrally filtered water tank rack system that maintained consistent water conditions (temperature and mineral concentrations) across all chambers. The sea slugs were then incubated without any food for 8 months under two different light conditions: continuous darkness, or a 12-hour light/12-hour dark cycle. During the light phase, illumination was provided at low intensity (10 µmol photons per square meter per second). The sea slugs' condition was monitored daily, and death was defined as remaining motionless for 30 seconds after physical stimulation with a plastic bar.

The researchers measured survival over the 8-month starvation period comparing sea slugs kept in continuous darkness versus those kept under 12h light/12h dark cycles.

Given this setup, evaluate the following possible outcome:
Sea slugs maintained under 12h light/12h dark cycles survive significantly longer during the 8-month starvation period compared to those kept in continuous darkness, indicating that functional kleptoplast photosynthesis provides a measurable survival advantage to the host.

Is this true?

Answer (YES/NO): YES